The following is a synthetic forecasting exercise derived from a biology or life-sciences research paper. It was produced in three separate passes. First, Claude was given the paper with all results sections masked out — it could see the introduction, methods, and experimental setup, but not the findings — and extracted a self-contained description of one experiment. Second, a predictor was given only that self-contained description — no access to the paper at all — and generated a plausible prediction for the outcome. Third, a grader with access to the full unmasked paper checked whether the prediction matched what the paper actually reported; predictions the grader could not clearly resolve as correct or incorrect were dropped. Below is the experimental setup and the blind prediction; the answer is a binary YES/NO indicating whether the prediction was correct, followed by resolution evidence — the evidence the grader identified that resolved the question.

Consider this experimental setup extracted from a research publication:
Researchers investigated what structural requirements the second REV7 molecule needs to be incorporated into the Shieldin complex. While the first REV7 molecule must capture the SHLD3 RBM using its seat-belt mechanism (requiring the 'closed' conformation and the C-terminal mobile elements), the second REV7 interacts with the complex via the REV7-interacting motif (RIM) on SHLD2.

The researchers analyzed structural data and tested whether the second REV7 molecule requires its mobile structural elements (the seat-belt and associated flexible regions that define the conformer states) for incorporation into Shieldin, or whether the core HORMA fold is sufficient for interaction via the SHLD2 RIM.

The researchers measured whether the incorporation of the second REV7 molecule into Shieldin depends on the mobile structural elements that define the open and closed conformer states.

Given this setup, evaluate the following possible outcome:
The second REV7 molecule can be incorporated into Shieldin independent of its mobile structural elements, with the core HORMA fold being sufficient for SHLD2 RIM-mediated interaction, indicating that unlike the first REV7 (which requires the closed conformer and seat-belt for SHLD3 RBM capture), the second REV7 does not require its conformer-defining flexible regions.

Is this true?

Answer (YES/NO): YES